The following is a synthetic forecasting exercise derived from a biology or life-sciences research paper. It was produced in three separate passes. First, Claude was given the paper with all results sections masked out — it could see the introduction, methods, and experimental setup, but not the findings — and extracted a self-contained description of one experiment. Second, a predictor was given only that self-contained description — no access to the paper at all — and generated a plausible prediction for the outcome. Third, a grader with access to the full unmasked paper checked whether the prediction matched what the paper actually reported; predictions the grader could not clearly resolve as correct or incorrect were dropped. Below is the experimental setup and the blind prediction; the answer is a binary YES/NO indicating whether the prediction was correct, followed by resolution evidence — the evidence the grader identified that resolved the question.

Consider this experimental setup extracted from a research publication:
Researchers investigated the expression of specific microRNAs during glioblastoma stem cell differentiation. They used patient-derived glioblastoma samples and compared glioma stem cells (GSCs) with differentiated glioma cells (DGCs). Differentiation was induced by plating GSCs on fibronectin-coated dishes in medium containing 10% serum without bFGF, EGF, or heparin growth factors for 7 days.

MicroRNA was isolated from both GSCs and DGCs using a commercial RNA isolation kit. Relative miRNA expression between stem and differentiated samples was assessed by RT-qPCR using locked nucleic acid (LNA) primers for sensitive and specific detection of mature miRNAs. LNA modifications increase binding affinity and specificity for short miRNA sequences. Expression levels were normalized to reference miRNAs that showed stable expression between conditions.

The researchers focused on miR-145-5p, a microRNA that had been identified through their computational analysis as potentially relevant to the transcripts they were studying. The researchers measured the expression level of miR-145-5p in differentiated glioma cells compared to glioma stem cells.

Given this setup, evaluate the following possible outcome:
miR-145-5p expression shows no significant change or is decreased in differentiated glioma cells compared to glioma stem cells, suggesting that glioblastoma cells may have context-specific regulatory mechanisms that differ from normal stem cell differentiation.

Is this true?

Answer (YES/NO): NO